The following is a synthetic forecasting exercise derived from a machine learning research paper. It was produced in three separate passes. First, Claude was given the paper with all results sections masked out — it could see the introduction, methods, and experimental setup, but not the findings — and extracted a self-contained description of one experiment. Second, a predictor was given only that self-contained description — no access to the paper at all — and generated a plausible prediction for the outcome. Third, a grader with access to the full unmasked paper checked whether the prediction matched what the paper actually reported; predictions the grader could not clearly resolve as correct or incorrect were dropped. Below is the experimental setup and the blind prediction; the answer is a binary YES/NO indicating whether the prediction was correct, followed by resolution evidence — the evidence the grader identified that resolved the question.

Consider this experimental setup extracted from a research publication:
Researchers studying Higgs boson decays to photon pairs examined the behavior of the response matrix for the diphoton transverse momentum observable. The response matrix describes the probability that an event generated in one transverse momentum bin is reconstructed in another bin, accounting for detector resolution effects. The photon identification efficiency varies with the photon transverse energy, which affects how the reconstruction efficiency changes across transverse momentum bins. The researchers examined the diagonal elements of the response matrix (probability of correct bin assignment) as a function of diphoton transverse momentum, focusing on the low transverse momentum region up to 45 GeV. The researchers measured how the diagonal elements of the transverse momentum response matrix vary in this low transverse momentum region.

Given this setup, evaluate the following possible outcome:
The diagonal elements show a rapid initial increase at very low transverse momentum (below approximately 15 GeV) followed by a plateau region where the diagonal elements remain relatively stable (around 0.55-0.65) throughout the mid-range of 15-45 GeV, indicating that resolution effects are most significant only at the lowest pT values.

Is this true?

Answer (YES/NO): NO